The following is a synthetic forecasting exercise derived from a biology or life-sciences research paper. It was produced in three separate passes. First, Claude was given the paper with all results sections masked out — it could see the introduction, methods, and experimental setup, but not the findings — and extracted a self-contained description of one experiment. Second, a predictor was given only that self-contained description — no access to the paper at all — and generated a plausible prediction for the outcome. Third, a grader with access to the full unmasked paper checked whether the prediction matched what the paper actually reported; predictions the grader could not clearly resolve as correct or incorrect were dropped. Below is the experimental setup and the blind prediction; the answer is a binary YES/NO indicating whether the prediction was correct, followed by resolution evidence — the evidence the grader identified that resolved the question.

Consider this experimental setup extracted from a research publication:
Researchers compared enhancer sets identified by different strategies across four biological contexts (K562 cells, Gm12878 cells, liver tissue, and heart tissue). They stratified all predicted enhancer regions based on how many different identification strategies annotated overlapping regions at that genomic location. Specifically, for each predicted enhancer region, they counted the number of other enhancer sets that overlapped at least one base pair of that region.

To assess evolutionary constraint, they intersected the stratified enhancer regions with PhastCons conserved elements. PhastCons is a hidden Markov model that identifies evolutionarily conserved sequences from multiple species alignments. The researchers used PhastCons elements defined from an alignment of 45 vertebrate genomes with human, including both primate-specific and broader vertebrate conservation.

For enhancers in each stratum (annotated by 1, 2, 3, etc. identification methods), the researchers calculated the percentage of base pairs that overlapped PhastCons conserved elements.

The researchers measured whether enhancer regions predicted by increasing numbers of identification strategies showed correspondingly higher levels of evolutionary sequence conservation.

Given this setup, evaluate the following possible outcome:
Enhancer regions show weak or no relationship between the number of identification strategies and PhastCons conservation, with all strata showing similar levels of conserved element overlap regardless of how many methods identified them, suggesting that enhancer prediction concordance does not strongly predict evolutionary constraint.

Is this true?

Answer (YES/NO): YES